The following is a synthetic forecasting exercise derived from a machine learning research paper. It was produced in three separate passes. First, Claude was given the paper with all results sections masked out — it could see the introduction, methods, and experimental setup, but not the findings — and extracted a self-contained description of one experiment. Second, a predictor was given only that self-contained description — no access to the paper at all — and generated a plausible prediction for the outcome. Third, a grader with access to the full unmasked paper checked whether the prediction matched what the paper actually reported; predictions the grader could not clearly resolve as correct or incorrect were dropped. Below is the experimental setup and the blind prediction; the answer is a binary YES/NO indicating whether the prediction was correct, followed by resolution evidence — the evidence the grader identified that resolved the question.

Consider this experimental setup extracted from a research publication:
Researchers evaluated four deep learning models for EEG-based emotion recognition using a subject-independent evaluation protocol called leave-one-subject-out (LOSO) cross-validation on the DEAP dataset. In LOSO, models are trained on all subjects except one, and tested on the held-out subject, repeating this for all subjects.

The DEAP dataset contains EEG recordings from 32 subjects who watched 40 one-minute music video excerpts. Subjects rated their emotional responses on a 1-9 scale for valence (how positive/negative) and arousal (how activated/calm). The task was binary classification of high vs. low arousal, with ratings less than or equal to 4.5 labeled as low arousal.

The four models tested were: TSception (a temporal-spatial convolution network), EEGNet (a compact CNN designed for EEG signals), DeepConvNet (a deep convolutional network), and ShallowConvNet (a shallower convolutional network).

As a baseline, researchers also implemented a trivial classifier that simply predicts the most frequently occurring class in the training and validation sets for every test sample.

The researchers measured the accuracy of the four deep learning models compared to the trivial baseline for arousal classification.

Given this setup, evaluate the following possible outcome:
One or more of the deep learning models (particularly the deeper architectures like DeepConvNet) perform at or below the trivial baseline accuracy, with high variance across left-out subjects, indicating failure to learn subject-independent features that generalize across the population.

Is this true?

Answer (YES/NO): YES